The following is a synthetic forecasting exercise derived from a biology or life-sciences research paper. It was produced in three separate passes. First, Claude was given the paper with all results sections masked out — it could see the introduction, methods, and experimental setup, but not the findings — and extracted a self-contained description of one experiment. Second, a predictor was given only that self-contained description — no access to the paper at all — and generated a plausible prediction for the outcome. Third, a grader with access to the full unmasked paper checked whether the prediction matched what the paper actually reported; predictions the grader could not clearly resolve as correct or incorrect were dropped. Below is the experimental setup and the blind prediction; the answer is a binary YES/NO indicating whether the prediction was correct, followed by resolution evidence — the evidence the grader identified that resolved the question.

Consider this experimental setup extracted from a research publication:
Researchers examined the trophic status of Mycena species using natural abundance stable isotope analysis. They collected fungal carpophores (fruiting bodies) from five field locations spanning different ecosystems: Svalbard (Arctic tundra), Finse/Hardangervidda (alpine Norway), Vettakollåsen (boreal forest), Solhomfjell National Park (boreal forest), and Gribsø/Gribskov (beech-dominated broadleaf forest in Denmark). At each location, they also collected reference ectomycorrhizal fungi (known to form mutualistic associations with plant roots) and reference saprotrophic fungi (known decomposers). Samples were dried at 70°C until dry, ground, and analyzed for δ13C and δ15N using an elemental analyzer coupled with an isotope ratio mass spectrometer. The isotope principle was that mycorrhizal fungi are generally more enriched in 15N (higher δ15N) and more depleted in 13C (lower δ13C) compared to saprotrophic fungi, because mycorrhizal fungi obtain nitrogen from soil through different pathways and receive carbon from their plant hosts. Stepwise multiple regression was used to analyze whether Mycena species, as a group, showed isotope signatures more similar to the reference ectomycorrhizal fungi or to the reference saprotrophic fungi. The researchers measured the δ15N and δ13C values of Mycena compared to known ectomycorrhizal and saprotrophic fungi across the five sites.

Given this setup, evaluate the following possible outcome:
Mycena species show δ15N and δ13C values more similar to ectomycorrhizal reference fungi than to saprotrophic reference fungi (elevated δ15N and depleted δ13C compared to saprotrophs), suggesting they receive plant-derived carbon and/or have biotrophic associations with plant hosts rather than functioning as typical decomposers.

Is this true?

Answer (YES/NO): NO